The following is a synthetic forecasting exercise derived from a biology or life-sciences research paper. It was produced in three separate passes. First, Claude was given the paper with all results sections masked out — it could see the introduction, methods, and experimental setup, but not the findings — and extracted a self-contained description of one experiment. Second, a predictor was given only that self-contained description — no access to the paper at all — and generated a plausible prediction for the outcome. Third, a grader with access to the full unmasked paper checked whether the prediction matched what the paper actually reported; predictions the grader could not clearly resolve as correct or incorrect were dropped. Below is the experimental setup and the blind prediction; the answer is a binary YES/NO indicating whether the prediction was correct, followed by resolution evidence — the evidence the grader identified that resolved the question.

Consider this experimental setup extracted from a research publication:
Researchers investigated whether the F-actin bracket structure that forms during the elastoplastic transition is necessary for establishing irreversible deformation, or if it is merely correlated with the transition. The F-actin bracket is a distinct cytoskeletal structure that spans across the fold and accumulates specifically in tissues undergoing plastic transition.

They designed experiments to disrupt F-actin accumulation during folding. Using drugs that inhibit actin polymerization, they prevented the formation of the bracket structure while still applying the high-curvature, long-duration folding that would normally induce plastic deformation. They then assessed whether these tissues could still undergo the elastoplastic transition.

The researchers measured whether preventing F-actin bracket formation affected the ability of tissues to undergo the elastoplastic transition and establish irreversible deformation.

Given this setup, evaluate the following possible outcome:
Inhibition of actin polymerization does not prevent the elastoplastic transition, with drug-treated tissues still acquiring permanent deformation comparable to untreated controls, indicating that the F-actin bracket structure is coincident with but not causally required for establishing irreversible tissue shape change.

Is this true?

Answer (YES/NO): NO